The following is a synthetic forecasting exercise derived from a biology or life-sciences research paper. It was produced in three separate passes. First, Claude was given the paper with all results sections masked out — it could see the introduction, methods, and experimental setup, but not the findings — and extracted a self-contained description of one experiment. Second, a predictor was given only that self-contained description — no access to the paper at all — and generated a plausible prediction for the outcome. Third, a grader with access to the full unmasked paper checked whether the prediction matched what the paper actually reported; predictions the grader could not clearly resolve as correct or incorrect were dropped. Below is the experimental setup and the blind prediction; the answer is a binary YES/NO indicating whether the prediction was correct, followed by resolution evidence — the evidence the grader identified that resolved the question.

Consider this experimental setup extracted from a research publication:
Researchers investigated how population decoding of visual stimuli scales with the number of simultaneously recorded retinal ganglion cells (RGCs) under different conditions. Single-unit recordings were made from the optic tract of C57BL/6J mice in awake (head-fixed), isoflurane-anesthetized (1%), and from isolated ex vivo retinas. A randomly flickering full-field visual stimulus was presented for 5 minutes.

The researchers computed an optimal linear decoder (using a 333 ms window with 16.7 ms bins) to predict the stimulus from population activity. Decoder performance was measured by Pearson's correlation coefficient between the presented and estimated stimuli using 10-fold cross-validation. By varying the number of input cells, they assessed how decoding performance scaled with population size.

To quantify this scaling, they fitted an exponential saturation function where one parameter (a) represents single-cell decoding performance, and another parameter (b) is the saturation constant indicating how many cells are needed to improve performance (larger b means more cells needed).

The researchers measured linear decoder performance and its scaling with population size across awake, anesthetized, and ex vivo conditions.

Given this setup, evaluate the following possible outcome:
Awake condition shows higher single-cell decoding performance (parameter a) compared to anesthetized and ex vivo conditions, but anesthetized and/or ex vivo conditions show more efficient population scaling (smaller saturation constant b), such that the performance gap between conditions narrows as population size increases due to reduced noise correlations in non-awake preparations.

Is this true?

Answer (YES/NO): NO